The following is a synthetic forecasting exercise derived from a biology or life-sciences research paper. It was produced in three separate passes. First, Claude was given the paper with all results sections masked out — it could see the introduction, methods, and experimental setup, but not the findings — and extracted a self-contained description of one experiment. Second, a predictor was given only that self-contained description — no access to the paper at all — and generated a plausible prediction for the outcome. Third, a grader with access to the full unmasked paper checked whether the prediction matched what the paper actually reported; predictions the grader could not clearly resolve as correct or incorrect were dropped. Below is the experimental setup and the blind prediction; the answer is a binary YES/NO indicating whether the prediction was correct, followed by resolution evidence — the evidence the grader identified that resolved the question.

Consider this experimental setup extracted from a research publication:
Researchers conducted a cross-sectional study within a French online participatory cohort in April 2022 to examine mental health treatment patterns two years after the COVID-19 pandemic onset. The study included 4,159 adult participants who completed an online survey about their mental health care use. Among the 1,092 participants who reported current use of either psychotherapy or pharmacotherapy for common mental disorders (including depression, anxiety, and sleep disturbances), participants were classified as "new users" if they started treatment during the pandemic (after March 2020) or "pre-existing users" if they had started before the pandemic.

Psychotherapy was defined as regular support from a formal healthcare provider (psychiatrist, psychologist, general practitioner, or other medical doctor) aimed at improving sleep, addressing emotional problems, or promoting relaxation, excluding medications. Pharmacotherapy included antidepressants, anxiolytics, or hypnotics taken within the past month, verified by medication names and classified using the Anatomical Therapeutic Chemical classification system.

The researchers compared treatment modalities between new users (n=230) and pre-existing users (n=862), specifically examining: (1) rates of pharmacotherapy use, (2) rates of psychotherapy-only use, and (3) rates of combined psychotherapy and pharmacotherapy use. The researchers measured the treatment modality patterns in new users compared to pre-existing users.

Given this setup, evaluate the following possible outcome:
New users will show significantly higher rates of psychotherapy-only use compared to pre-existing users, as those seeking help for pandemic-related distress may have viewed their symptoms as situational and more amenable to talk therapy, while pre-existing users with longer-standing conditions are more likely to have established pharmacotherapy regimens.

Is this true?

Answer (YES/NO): YES